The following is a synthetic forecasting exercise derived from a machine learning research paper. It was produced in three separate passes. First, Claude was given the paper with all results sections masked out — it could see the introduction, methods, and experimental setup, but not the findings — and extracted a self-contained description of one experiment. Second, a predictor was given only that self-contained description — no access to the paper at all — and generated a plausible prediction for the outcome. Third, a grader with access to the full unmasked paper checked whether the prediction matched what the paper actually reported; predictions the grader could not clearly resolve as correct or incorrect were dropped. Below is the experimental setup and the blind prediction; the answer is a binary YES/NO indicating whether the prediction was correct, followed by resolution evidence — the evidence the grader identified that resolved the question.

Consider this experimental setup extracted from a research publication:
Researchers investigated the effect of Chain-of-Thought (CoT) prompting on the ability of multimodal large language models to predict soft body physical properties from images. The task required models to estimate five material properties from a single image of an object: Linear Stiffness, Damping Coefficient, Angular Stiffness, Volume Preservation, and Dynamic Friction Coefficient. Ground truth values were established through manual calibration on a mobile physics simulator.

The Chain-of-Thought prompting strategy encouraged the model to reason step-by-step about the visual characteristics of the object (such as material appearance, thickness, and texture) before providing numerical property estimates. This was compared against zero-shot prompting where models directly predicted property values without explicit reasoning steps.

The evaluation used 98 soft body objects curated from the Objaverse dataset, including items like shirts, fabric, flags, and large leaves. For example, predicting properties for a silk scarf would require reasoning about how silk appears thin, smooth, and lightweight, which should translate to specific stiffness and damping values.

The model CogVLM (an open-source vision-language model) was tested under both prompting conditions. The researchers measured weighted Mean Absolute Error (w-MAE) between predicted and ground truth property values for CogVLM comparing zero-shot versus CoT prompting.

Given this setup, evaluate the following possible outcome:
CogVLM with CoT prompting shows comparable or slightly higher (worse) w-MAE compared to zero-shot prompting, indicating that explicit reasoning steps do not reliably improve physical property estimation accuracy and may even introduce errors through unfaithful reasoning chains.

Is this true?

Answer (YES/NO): NO